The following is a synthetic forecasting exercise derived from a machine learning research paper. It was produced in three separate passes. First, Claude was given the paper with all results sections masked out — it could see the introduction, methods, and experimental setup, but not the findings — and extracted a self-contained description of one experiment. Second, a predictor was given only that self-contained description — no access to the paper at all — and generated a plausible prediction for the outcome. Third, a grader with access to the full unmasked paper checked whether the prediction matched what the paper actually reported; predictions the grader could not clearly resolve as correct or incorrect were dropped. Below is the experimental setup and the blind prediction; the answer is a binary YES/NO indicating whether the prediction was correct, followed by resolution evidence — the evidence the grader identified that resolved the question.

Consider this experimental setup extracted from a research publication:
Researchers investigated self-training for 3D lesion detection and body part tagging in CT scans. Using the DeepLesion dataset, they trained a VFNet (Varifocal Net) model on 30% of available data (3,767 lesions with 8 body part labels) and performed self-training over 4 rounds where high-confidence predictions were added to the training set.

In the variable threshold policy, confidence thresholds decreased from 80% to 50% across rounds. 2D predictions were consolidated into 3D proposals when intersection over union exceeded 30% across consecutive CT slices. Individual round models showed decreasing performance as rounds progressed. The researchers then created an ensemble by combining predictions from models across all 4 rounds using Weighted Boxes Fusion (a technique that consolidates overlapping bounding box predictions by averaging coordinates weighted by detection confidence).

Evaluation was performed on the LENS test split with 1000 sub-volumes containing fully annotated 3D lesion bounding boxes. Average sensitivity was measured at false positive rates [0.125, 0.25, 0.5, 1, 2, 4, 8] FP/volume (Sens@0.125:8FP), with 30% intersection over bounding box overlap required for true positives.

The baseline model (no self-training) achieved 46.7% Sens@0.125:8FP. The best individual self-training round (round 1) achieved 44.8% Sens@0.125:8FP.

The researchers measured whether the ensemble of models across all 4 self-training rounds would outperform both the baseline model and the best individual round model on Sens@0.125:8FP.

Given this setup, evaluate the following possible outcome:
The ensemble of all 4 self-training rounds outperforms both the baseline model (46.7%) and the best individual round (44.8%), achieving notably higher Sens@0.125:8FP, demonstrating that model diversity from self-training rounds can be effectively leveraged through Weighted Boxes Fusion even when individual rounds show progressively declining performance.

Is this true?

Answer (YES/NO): NO